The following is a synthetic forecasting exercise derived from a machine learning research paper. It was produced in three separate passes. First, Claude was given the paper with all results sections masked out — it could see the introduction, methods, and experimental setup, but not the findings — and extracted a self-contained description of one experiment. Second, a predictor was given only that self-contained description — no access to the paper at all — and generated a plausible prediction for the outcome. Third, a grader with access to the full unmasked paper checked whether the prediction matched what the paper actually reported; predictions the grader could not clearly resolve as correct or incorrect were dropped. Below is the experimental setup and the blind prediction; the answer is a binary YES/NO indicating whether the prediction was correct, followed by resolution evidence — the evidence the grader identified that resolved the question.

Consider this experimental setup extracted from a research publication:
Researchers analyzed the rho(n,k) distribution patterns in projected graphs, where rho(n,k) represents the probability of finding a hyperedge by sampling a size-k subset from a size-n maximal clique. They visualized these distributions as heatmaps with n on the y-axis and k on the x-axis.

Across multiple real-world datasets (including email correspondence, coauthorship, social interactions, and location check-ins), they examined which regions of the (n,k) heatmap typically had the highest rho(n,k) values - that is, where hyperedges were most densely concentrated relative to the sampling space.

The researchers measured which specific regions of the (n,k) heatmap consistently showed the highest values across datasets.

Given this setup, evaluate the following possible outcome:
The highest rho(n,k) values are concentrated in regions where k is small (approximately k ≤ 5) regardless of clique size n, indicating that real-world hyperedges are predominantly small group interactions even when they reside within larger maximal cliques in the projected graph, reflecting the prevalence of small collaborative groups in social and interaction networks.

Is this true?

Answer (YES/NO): NO